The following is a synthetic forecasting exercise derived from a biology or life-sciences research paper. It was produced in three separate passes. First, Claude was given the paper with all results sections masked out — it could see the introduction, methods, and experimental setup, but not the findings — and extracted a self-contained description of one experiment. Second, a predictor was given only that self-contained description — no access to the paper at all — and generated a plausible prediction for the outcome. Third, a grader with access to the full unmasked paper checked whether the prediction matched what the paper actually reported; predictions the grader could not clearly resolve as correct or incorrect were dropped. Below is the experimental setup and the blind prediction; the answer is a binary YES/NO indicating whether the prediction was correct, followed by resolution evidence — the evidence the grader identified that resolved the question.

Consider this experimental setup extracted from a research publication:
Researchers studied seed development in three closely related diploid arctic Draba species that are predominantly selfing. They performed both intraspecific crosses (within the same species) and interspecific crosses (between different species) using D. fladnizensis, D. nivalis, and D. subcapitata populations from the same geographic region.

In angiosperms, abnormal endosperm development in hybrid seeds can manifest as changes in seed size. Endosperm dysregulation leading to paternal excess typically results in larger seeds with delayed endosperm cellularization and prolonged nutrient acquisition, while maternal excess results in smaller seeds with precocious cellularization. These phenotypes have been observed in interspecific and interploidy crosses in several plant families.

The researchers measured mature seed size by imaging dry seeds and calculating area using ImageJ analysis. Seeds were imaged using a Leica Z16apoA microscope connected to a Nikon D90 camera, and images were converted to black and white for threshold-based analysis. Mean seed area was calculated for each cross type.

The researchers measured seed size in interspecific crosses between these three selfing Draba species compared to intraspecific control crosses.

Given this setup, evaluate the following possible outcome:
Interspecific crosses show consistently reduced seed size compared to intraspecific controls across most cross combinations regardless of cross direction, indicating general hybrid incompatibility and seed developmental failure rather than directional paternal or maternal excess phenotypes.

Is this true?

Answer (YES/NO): NO